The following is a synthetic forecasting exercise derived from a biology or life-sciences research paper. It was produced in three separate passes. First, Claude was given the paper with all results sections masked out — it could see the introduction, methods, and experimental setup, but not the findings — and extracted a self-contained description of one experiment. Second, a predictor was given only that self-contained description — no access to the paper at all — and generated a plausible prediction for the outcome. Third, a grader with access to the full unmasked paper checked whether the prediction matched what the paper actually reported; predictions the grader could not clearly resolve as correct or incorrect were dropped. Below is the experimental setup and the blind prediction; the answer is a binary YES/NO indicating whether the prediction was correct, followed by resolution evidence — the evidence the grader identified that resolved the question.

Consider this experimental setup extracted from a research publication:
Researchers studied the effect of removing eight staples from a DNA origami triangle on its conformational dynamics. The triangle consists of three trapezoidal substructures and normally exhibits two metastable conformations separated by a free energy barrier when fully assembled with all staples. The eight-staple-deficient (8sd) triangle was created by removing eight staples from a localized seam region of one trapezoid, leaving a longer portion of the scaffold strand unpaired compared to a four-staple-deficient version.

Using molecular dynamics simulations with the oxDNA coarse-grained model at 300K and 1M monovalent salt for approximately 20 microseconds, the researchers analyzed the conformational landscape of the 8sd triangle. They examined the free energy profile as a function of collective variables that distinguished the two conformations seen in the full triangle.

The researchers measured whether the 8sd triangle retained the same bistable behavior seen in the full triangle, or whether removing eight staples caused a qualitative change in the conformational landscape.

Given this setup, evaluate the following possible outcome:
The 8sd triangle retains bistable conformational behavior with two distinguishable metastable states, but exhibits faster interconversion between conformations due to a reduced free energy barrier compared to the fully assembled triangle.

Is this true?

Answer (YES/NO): NO